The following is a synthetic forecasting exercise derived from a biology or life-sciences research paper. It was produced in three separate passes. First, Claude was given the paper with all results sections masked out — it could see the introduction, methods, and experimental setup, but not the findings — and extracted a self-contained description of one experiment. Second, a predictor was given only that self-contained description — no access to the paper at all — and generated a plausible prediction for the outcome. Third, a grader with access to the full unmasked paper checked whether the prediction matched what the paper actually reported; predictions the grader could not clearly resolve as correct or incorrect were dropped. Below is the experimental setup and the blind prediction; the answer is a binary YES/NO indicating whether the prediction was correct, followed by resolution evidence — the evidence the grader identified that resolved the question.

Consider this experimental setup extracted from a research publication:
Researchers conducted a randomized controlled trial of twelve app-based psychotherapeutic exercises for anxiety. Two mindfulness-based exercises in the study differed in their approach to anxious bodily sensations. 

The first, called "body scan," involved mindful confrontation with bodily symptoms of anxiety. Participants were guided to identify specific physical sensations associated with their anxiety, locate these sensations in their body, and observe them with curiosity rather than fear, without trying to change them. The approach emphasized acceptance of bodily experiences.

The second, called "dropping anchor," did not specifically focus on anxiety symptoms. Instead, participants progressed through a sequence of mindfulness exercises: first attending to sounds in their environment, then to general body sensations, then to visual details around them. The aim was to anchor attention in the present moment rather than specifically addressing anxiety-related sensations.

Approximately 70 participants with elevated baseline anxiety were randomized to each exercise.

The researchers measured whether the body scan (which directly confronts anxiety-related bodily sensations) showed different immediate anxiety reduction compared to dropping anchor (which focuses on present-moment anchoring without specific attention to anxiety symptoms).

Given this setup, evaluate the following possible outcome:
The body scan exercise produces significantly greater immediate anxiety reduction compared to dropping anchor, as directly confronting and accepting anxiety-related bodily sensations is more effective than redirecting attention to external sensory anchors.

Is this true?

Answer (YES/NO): NO